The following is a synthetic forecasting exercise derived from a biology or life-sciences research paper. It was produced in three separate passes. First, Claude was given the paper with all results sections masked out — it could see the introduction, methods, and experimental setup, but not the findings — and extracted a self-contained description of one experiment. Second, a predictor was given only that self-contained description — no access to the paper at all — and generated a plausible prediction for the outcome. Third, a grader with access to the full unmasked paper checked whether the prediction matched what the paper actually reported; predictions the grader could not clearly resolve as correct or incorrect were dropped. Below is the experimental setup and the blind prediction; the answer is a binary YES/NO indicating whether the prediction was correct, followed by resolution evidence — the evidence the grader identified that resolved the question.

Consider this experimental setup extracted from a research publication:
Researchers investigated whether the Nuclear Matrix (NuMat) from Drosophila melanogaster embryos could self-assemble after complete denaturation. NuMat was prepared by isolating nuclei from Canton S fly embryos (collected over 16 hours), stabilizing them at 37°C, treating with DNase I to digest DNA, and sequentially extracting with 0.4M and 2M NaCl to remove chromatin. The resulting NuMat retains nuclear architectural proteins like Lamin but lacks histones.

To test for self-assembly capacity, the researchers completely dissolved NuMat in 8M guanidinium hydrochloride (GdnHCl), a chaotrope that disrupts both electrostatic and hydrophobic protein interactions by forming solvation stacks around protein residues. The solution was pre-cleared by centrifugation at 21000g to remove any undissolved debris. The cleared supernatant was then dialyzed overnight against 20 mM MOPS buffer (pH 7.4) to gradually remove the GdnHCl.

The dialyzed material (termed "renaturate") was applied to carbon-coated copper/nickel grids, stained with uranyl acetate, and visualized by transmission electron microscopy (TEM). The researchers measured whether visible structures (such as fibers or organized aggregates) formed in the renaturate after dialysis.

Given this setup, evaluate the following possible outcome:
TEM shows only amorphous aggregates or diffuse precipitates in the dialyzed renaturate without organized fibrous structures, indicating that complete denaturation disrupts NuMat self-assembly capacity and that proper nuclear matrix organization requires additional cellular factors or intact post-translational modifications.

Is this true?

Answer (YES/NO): NO